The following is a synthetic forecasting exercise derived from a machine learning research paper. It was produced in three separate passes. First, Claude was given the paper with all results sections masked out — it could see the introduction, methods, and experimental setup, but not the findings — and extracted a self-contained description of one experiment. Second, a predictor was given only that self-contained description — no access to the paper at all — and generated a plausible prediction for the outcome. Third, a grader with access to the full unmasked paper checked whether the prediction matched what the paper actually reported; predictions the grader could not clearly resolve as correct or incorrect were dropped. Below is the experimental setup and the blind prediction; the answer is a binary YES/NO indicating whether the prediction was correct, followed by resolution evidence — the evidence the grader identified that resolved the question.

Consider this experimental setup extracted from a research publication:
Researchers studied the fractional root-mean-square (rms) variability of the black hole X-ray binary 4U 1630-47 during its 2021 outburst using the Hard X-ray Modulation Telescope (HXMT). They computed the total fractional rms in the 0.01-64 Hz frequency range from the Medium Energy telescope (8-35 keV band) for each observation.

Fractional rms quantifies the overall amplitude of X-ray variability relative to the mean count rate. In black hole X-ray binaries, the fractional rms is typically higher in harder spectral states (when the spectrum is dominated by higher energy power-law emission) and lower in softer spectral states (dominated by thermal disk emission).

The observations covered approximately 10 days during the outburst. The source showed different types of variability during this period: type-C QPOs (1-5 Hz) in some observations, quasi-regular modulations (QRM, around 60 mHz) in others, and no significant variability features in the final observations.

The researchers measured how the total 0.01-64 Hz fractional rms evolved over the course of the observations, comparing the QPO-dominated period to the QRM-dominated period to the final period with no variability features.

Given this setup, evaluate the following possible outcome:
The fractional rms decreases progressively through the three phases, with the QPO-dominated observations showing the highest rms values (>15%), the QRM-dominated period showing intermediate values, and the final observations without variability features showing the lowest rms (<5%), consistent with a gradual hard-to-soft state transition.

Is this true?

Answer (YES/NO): NO